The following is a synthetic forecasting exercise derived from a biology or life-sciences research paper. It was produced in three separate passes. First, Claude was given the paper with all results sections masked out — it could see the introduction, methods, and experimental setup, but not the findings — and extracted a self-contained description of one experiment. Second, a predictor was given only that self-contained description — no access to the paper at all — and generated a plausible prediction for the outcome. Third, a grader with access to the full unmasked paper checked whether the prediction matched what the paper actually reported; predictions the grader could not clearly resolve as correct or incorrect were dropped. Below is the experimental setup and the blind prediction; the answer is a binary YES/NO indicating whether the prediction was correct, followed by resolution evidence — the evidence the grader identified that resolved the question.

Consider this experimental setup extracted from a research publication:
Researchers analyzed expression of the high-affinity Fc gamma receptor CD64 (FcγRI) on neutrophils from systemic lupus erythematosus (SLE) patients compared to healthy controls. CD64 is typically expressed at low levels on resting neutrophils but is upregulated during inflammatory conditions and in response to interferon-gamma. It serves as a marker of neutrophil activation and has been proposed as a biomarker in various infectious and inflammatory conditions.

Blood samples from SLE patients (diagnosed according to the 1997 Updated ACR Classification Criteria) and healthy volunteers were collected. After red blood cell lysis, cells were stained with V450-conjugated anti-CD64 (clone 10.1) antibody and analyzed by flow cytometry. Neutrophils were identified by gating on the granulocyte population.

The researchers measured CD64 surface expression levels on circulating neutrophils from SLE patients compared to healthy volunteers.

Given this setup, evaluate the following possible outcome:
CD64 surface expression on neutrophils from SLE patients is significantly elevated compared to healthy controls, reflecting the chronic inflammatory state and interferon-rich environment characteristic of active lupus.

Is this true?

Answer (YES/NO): YES